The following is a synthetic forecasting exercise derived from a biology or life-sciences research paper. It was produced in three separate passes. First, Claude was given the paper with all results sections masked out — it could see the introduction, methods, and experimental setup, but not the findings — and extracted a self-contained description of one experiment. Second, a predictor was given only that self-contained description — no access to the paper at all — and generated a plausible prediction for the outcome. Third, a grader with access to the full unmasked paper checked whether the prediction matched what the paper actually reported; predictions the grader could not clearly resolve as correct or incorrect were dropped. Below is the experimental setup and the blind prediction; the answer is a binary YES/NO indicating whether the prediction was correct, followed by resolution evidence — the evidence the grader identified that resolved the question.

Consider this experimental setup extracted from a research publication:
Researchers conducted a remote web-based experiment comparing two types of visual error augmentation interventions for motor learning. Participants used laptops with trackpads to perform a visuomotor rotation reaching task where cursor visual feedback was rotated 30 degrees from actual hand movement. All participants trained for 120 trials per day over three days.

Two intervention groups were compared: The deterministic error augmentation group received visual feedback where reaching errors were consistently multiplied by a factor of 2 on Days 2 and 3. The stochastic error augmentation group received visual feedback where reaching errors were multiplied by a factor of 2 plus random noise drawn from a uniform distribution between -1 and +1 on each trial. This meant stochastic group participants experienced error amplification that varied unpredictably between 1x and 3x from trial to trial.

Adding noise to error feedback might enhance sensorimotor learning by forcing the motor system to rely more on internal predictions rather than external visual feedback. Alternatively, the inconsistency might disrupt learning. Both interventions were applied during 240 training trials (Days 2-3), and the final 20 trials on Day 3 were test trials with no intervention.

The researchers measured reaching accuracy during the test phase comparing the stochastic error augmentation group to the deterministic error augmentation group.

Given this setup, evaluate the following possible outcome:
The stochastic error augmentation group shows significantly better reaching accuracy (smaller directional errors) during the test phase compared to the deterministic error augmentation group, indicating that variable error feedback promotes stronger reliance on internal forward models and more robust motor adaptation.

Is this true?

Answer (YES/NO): NO